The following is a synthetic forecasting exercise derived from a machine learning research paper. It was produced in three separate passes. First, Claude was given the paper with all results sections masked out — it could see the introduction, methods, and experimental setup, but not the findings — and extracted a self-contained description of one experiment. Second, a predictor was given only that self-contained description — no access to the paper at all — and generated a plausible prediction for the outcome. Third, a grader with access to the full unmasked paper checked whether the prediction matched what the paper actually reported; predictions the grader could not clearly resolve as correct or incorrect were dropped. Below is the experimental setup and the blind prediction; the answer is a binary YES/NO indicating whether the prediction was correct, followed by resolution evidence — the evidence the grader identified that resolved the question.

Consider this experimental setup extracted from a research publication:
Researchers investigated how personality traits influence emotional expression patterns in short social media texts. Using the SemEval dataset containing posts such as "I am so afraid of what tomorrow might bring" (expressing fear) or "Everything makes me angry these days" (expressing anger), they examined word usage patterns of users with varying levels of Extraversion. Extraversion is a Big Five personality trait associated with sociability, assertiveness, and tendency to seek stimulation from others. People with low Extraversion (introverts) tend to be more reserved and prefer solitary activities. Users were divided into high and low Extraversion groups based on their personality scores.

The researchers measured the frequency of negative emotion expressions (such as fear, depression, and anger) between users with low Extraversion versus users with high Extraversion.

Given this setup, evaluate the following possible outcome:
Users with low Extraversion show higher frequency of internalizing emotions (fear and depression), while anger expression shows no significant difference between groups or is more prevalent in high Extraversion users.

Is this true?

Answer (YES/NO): NO